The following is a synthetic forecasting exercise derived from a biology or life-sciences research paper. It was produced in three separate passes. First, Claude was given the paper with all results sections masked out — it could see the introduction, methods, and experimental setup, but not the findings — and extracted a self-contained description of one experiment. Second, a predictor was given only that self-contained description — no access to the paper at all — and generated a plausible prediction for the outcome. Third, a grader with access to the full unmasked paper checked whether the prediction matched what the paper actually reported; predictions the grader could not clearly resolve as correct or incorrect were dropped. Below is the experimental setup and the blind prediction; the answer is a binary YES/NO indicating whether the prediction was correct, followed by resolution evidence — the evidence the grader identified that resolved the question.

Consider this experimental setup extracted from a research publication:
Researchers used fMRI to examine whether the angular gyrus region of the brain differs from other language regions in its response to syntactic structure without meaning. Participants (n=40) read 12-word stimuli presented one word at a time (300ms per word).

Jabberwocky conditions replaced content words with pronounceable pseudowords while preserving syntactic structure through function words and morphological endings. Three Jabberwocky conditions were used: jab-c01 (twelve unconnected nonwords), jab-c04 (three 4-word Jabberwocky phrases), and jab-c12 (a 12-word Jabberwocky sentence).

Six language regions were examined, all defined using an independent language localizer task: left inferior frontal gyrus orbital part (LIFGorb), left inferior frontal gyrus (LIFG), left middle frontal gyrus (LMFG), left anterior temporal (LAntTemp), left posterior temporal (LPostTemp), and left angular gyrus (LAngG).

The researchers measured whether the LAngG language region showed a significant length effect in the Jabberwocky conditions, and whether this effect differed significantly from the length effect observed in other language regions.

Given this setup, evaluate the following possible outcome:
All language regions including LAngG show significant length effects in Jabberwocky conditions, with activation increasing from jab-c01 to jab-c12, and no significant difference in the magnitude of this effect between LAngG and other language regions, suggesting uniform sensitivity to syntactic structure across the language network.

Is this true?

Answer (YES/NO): NO